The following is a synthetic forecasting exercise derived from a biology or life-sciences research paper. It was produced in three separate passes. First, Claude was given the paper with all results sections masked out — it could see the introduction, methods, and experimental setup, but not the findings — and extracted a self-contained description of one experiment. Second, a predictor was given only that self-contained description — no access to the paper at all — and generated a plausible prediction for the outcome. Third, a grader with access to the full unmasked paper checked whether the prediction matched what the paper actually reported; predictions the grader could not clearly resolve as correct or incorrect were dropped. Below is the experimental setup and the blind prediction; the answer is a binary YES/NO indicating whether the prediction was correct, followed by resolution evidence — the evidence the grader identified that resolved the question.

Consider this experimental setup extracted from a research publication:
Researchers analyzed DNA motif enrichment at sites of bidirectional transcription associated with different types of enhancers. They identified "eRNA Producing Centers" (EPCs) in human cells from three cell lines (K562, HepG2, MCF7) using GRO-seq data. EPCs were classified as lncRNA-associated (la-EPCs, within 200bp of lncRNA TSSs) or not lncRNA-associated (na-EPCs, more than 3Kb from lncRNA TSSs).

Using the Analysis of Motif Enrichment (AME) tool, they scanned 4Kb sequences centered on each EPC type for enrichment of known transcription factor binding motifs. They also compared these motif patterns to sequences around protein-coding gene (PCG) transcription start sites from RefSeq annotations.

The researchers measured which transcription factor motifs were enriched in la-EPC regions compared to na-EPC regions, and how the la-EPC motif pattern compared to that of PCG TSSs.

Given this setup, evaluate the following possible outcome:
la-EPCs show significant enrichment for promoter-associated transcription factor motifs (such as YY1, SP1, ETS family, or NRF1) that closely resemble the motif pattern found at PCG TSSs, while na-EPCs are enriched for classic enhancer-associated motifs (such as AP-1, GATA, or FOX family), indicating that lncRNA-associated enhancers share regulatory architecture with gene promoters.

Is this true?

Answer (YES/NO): NO